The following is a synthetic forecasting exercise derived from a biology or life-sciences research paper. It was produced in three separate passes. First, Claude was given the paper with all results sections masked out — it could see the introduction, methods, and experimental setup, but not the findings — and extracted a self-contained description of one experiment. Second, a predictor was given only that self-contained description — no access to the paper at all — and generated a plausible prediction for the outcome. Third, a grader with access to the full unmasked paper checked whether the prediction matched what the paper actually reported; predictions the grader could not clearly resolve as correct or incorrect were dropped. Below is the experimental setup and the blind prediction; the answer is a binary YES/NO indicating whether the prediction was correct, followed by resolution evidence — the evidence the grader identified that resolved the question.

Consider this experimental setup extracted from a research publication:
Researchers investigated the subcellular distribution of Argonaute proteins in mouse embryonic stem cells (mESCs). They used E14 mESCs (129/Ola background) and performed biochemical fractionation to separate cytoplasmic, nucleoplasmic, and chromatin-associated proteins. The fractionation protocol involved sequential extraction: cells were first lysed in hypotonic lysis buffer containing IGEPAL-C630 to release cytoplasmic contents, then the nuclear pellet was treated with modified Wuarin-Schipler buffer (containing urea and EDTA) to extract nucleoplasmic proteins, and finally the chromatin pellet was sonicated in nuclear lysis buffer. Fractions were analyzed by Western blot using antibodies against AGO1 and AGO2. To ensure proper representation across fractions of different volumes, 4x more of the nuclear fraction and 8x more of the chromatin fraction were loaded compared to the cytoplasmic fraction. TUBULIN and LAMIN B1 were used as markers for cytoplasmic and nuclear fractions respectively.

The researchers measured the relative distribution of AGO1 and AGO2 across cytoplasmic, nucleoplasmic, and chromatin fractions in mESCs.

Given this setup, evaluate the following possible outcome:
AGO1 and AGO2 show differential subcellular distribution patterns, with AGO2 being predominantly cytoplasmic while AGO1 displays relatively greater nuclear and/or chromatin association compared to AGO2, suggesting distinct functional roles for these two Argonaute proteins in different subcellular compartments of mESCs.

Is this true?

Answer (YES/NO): NO